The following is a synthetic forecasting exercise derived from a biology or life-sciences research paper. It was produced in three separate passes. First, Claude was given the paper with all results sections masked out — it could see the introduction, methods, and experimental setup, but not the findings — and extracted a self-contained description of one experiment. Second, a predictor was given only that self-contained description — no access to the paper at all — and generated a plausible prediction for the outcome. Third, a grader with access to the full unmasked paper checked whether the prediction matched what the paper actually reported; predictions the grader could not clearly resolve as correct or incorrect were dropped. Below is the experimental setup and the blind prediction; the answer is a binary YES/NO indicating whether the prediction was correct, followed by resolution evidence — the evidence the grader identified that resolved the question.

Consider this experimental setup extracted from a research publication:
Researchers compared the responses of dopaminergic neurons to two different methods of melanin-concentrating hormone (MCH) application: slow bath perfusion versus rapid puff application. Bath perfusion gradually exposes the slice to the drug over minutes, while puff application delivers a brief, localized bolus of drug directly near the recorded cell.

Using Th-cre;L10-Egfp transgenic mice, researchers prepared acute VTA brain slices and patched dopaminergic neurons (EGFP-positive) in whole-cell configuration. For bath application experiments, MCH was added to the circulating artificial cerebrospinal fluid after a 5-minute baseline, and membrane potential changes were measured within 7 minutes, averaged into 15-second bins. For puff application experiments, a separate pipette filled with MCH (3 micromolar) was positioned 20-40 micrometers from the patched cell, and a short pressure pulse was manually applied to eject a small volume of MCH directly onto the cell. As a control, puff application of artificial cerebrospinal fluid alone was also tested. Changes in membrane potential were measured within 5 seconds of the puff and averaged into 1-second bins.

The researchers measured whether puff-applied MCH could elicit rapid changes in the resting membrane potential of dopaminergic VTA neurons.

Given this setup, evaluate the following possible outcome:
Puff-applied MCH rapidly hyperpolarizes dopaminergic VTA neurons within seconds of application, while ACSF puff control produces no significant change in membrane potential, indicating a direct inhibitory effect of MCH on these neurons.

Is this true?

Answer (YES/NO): YES